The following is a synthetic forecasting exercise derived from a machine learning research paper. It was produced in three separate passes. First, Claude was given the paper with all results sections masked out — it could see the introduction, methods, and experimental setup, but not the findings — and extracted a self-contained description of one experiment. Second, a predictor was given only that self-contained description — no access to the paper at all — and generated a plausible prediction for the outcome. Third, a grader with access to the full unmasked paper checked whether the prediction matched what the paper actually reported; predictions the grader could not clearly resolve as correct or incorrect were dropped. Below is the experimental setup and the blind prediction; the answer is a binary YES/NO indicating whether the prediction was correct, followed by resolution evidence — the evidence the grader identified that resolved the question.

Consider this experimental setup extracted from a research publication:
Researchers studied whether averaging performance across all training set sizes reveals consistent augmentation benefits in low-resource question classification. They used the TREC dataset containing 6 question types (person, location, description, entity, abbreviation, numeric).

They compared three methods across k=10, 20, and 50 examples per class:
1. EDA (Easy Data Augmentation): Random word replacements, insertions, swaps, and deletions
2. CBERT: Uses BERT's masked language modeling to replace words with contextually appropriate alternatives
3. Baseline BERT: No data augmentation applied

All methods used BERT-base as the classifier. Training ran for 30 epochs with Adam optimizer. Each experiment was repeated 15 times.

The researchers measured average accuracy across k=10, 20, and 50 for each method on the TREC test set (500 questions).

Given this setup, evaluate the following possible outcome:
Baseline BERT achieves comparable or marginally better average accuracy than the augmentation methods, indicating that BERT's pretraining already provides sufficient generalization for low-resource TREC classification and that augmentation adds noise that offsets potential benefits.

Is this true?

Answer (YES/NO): NO